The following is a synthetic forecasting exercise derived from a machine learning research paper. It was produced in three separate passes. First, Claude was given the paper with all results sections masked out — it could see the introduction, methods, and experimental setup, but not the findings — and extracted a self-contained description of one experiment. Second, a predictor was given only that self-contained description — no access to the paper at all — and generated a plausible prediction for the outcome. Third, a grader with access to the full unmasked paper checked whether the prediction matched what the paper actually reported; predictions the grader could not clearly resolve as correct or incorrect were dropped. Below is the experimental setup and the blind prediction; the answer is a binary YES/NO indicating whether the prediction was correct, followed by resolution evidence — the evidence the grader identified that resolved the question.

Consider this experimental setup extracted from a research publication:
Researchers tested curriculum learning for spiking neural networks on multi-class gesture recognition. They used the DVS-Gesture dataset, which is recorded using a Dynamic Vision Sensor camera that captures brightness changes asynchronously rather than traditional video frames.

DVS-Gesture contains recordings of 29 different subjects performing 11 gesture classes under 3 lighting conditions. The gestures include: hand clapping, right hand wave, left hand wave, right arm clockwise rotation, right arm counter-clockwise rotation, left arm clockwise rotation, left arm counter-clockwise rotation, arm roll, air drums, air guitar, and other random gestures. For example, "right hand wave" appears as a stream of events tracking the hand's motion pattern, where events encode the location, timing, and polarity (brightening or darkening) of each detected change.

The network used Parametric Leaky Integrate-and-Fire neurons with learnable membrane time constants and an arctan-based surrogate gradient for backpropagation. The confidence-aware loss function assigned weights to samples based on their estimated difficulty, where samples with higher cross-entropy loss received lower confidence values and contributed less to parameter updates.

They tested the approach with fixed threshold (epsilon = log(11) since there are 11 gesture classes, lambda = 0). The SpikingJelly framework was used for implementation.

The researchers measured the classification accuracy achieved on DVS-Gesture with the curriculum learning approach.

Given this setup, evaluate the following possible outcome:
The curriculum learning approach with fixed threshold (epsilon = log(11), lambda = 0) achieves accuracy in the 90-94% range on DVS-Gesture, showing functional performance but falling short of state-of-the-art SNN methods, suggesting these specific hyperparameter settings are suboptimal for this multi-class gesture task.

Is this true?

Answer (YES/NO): NO